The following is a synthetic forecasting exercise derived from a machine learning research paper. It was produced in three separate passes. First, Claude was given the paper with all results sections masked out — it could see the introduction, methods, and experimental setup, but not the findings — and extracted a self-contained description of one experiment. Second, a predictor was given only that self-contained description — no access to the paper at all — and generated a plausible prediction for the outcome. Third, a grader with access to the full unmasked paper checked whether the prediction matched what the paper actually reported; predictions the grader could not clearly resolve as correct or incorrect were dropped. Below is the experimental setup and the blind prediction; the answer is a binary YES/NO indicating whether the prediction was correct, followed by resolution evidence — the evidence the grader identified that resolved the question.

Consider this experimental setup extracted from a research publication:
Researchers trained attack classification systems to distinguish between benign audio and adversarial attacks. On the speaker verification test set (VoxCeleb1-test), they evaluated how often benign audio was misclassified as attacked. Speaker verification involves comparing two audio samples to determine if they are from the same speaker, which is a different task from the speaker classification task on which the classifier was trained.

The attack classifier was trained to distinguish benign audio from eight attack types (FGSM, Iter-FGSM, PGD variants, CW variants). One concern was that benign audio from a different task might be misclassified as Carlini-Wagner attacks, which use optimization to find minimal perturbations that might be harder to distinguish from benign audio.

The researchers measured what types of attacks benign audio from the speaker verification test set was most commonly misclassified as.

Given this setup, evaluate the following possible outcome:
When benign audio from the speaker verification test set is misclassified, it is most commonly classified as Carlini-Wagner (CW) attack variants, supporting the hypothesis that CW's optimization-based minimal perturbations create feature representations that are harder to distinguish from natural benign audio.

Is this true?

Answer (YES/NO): YES